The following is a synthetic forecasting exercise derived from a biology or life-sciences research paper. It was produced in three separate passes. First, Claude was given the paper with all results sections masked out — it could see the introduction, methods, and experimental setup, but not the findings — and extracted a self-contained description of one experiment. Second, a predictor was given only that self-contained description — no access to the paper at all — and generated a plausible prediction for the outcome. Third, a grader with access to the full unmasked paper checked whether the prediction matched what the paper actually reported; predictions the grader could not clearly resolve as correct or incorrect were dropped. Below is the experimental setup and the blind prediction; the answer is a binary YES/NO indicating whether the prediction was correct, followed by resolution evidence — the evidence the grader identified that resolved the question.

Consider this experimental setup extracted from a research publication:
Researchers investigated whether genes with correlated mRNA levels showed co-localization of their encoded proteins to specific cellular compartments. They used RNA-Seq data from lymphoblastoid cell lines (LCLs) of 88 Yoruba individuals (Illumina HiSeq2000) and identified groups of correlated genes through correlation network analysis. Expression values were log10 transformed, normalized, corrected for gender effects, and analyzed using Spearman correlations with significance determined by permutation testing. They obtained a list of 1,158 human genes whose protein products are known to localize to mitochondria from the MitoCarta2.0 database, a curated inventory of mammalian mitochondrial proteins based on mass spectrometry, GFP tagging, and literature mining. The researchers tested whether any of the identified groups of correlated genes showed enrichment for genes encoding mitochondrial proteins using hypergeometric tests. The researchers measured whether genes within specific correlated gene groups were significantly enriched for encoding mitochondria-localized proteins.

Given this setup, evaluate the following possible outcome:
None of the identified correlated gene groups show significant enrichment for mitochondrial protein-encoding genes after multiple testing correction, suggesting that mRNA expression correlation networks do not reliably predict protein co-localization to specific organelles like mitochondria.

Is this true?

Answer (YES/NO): NO